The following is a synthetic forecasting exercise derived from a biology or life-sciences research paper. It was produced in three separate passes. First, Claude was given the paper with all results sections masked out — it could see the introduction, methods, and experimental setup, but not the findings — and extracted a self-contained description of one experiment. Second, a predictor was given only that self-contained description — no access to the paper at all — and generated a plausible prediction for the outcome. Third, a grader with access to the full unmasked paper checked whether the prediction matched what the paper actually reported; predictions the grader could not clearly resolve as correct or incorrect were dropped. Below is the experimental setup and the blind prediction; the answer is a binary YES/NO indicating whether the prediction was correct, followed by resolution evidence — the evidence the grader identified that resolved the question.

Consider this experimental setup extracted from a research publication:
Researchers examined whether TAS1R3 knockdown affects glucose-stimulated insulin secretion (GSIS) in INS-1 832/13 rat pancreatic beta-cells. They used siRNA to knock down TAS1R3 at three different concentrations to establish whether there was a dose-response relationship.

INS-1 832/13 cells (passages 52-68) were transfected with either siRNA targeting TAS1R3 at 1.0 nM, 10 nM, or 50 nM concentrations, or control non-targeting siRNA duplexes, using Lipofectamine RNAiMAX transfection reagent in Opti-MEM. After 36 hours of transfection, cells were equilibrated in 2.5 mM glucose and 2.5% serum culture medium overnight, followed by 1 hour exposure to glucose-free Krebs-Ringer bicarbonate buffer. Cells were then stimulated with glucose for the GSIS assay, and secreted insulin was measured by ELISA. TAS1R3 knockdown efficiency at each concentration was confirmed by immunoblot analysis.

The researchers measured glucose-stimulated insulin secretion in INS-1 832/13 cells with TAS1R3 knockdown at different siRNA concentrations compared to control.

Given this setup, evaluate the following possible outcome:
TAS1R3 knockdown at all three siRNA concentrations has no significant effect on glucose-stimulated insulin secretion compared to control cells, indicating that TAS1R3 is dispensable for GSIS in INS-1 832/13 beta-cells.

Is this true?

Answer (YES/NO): NO